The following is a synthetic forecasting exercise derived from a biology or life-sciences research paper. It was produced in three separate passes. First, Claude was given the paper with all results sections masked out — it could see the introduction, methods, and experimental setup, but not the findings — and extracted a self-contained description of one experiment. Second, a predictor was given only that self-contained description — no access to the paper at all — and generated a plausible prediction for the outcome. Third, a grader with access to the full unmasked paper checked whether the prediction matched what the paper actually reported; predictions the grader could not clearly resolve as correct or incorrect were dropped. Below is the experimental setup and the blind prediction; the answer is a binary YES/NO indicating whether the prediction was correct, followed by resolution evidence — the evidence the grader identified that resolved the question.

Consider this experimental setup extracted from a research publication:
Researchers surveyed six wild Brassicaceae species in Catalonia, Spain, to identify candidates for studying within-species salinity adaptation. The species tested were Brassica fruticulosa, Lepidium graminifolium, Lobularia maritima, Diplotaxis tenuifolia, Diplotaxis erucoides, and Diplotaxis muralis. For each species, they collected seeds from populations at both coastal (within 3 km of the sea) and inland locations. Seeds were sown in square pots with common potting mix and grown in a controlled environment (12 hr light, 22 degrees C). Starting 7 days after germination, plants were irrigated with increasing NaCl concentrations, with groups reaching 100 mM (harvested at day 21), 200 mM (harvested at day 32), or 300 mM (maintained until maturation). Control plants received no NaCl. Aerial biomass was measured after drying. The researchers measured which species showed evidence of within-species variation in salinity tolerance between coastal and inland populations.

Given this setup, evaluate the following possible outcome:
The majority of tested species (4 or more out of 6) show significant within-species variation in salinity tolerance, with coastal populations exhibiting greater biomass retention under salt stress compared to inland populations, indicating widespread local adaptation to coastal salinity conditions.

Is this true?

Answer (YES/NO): NO